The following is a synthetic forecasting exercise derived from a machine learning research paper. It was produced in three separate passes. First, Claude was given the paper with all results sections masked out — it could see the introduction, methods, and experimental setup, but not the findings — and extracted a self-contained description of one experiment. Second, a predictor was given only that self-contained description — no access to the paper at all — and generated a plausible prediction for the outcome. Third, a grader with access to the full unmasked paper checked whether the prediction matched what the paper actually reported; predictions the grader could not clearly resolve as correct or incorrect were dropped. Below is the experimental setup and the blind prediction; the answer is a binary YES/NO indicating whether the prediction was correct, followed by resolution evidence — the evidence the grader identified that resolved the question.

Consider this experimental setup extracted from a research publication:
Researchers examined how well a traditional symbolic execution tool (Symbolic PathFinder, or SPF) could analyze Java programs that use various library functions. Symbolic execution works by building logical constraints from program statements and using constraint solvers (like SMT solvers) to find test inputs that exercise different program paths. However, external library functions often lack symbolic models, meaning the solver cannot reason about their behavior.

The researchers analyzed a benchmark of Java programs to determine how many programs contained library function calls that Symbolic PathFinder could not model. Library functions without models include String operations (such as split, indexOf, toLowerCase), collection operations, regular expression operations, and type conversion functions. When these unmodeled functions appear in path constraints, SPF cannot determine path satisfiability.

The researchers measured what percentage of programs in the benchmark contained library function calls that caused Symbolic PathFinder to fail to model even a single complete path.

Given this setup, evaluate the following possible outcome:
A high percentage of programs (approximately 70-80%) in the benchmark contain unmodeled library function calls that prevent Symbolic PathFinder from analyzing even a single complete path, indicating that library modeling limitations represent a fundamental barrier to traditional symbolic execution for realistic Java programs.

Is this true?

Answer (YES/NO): NO